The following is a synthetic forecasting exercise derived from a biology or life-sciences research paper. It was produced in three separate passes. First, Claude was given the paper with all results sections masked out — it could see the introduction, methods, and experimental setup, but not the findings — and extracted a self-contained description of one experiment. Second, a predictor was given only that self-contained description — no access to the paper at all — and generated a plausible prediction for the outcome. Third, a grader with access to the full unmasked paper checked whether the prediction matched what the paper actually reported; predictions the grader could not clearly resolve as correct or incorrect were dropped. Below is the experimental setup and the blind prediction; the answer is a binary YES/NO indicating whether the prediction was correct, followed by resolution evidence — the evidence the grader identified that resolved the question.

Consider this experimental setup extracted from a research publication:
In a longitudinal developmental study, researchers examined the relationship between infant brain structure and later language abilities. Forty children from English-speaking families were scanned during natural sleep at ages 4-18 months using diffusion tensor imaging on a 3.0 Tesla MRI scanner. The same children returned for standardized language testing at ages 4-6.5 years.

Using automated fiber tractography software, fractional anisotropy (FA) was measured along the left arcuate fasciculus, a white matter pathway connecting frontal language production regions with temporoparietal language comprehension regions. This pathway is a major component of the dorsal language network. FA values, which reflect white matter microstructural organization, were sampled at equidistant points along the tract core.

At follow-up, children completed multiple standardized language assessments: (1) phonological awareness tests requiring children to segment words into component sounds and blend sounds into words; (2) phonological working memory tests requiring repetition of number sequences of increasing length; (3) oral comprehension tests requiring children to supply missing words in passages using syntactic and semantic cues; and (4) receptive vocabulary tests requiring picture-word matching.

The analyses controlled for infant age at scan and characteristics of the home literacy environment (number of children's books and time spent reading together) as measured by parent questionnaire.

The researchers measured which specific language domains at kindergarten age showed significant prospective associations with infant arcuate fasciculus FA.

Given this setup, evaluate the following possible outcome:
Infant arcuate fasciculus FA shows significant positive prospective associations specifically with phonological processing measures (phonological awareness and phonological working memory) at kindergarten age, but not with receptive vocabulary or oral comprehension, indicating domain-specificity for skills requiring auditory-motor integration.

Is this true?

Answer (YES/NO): NO